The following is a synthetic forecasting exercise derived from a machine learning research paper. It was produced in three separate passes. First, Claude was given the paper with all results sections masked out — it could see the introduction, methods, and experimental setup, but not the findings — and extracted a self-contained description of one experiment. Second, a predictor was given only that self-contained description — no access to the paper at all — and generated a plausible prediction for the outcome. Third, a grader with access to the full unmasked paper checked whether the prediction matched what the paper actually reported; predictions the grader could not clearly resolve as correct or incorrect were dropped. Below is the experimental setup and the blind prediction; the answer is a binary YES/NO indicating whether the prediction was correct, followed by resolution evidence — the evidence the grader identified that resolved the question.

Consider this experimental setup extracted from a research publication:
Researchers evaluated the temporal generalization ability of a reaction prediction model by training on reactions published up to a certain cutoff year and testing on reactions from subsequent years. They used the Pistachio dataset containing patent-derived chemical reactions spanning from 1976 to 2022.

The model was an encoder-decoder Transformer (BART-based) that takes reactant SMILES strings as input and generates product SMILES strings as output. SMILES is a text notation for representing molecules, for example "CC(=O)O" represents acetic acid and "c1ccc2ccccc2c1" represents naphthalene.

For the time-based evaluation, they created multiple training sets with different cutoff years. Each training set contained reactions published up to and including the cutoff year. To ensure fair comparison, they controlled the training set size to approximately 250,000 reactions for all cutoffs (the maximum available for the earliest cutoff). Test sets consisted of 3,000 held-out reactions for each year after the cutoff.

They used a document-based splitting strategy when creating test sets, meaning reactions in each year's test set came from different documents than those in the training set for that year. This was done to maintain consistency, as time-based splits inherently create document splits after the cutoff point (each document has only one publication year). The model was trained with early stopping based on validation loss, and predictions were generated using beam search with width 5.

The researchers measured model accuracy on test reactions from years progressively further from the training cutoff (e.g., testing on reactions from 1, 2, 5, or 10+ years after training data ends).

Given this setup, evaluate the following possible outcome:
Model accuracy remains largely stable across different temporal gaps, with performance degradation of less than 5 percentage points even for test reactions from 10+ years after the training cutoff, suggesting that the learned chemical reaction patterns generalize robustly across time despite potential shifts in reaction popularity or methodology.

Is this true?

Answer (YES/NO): NO